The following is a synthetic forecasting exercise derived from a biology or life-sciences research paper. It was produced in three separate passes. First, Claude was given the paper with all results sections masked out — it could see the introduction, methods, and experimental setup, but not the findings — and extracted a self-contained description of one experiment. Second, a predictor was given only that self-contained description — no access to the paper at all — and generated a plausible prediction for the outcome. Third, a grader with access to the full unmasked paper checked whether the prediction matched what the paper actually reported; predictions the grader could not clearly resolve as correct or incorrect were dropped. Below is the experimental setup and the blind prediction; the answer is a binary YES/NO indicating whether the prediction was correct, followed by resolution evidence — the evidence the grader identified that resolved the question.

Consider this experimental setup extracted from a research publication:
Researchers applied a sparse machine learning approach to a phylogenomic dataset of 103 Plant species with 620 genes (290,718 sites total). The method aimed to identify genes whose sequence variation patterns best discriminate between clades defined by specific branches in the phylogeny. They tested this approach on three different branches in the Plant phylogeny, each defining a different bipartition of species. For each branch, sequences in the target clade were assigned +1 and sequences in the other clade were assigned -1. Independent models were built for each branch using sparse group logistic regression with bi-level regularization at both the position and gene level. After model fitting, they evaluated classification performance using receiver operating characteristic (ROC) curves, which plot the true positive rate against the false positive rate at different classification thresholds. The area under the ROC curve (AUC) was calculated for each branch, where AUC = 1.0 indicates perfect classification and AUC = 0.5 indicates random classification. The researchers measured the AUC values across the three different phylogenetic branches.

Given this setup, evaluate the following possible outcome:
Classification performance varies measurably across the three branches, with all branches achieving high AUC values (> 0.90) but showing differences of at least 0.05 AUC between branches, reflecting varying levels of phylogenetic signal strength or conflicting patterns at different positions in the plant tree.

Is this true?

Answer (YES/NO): NO